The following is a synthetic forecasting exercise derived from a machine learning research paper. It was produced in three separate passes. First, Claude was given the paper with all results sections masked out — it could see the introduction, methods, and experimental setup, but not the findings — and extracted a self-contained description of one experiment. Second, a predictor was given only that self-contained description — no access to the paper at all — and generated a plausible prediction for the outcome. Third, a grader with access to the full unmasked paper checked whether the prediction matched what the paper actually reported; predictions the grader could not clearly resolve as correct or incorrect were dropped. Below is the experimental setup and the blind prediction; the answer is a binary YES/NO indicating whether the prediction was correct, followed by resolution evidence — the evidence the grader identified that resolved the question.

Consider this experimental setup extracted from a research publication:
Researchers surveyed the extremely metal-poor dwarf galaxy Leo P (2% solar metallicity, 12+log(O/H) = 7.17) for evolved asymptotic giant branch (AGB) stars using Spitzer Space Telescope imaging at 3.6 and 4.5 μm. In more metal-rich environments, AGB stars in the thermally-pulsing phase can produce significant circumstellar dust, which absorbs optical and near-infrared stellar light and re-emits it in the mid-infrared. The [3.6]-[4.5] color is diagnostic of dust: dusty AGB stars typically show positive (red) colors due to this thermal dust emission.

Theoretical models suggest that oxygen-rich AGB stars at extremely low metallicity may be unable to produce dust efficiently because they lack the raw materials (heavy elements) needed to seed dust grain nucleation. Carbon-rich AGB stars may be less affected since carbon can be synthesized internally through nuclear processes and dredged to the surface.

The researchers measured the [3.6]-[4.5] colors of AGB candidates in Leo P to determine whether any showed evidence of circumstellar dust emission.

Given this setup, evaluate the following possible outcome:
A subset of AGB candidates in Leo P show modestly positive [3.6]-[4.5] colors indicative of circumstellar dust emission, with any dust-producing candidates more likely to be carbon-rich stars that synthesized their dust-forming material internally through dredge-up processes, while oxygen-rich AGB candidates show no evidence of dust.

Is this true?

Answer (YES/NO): NO